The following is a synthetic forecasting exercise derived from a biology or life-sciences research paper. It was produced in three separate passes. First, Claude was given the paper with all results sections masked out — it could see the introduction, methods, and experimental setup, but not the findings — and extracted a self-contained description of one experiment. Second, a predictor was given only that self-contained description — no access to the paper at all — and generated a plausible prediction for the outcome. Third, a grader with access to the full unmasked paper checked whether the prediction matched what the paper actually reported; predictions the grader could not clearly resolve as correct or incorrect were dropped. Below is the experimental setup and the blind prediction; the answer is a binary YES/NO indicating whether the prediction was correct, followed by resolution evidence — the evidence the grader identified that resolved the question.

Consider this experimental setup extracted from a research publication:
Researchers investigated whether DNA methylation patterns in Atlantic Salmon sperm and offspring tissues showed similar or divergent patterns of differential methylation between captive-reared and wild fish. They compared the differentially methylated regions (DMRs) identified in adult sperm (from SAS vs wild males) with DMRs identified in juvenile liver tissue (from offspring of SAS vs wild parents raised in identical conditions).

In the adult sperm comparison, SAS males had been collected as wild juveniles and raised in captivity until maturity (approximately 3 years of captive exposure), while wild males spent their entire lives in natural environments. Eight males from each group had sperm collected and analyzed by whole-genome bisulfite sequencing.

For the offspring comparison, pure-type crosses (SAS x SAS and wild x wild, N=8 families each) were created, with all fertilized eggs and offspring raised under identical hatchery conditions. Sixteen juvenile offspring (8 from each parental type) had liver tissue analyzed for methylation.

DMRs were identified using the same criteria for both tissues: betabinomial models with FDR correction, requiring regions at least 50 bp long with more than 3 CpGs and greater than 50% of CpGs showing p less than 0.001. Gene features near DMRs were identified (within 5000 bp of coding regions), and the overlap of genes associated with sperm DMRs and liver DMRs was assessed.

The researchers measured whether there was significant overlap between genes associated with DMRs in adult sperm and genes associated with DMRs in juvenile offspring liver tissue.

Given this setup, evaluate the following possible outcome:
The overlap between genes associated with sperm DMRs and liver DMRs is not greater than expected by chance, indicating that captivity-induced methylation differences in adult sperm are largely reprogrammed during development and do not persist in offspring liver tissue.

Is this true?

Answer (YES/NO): NO